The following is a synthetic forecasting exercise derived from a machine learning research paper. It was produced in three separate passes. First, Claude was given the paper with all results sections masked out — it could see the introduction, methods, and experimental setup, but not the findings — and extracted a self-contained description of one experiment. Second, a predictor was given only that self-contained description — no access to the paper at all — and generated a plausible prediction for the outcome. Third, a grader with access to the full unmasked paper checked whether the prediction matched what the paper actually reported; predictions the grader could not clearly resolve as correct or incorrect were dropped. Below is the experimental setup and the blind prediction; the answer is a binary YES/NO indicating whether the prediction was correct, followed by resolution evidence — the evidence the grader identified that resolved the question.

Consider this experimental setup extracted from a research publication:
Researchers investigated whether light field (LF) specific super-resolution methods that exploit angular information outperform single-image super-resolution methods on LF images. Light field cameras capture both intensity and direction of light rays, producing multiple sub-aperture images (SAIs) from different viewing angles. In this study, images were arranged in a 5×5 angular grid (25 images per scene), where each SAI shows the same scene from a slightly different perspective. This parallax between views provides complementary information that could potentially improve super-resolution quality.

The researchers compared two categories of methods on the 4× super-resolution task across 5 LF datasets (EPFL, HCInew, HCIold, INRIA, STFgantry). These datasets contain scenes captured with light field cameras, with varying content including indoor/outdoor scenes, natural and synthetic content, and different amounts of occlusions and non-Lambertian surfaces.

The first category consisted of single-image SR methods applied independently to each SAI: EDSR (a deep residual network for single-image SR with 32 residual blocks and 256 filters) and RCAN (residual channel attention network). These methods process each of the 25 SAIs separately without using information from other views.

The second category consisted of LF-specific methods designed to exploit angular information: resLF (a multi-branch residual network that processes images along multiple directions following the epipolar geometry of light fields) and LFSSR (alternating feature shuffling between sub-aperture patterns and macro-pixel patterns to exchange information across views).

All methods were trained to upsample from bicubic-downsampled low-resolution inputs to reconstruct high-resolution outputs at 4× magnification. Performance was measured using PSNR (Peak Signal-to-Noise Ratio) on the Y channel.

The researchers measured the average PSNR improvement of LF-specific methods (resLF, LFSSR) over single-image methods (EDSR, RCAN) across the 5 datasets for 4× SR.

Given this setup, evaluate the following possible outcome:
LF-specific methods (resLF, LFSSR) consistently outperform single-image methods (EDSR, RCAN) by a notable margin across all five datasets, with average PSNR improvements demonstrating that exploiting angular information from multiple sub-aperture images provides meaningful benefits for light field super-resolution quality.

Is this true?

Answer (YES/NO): YES